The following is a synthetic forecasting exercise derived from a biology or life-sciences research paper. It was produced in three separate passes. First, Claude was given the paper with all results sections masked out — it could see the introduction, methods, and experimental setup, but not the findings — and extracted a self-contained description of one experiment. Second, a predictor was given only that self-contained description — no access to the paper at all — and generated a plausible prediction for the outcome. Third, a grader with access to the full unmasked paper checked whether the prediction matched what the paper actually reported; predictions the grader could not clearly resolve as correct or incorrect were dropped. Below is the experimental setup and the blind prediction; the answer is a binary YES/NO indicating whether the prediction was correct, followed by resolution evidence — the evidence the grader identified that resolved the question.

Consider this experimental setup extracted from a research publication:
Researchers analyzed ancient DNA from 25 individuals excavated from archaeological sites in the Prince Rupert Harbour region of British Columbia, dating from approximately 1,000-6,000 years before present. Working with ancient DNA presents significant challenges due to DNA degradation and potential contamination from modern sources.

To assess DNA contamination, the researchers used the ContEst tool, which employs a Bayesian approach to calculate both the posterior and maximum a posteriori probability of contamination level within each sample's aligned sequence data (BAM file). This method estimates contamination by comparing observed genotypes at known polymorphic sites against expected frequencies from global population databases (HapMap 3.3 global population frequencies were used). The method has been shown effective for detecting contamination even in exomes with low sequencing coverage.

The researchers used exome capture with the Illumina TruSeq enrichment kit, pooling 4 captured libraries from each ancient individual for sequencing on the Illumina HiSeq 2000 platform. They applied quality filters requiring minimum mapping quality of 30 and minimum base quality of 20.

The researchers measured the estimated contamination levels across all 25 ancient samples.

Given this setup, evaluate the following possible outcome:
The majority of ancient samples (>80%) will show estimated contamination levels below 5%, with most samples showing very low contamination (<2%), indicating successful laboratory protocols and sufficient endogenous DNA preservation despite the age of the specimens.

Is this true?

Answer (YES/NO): YES